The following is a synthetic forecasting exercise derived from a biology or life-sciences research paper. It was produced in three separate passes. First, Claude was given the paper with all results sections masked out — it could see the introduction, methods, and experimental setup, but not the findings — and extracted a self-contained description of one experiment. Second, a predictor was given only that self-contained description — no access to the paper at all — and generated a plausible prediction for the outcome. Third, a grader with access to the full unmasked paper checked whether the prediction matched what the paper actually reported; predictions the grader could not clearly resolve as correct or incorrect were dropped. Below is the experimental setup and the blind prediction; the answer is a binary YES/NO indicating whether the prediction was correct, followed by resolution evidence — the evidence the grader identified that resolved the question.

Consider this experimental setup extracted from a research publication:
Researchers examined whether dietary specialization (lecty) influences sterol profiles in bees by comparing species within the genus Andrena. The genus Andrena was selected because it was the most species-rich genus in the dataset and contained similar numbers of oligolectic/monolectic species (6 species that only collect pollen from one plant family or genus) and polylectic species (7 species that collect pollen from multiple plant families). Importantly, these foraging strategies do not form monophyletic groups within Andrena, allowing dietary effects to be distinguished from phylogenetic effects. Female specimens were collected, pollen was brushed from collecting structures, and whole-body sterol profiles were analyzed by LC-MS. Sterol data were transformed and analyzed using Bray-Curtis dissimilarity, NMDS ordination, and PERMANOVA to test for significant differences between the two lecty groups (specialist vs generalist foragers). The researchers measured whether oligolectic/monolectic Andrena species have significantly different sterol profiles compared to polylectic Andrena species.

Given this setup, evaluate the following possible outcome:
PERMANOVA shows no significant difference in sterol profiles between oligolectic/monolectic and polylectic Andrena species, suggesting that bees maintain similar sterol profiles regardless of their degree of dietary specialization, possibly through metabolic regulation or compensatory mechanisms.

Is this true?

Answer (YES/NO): NO